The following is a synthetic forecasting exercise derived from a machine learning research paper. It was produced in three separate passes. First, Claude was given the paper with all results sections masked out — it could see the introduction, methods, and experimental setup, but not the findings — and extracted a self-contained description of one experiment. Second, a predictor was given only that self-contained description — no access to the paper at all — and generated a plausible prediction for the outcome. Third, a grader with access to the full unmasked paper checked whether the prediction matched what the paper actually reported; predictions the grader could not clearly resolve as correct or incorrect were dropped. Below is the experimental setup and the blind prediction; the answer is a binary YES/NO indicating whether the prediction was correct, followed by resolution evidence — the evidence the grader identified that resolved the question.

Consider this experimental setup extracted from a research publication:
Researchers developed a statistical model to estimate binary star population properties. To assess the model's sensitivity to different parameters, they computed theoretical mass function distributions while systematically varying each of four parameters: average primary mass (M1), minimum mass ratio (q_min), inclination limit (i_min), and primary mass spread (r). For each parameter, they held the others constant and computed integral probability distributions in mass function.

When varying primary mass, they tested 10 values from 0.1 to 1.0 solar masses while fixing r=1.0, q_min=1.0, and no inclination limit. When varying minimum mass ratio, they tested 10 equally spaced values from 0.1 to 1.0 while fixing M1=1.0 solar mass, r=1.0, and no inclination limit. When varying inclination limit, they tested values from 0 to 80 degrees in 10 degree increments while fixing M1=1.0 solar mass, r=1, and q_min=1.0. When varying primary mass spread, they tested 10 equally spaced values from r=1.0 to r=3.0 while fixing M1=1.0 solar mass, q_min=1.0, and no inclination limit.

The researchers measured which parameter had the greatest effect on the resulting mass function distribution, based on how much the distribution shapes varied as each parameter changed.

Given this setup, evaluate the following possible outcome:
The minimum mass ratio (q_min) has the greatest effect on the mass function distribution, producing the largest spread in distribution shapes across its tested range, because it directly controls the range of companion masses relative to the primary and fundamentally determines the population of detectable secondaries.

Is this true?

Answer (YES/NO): NO